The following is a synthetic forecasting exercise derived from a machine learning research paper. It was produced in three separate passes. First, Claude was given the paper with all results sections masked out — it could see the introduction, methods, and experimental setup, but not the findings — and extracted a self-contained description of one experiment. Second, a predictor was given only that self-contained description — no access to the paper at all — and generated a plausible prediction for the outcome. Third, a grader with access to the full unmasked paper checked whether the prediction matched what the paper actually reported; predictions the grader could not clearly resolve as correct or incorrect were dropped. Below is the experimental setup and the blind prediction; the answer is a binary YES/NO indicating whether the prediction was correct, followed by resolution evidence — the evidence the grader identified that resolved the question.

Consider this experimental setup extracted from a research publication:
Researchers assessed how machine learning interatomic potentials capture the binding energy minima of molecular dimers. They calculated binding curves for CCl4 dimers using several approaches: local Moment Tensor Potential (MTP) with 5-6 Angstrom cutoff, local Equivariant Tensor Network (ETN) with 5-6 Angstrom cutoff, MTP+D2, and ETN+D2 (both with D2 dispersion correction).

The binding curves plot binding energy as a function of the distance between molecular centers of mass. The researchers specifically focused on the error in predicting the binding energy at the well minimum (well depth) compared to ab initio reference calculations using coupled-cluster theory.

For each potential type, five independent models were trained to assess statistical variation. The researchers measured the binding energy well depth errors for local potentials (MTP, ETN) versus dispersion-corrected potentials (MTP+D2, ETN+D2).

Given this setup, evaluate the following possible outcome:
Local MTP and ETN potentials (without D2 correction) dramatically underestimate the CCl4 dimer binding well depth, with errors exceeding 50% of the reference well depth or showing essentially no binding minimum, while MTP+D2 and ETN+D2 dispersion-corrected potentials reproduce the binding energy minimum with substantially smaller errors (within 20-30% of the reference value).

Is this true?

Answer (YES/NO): NO